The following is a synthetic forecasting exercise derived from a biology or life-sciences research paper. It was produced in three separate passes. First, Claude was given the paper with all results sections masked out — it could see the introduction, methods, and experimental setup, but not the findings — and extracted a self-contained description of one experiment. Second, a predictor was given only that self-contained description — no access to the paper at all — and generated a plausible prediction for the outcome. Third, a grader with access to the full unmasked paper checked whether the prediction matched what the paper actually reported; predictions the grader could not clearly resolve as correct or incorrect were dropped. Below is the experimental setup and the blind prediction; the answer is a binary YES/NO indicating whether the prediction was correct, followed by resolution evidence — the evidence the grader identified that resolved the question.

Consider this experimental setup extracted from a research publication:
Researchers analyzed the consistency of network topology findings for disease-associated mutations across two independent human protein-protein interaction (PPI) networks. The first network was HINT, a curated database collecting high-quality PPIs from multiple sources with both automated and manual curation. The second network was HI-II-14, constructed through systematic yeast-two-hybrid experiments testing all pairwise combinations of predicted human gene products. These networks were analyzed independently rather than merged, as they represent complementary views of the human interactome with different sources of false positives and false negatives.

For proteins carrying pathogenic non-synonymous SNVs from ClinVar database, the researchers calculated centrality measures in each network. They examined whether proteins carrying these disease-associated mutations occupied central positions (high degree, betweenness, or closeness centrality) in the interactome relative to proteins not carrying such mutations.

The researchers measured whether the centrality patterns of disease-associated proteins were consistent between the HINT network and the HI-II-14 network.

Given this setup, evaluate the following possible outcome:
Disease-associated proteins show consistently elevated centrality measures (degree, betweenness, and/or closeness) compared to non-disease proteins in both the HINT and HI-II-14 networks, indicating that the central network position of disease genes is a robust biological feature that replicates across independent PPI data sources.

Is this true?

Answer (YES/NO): YES